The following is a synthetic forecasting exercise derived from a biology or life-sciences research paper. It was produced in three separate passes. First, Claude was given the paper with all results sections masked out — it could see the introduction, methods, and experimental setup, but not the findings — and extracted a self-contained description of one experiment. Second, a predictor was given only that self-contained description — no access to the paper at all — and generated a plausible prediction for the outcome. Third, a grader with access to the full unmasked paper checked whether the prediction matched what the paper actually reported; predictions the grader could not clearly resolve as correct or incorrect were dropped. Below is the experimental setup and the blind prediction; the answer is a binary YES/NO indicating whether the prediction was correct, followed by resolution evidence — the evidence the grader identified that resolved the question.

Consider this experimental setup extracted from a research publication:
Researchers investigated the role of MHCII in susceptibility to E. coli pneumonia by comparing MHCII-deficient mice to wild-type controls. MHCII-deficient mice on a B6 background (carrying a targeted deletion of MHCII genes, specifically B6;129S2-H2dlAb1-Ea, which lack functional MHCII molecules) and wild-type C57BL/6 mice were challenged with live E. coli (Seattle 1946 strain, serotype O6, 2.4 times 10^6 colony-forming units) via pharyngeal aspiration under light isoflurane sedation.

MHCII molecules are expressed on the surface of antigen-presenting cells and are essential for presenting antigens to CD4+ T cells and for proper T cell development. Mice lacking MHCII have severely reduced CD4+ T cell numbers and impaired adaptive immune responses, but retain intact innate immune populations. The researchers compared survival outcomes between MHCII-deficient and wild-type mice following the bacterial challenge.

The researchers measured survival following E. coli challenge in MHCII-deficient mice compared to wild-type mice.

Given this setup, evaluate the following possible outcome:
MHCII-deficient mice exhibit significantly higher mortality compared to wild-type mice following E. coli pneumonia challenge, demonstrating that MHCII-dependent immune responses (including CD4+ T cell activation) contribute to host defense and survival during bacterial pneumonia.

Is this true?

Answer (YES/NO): NO